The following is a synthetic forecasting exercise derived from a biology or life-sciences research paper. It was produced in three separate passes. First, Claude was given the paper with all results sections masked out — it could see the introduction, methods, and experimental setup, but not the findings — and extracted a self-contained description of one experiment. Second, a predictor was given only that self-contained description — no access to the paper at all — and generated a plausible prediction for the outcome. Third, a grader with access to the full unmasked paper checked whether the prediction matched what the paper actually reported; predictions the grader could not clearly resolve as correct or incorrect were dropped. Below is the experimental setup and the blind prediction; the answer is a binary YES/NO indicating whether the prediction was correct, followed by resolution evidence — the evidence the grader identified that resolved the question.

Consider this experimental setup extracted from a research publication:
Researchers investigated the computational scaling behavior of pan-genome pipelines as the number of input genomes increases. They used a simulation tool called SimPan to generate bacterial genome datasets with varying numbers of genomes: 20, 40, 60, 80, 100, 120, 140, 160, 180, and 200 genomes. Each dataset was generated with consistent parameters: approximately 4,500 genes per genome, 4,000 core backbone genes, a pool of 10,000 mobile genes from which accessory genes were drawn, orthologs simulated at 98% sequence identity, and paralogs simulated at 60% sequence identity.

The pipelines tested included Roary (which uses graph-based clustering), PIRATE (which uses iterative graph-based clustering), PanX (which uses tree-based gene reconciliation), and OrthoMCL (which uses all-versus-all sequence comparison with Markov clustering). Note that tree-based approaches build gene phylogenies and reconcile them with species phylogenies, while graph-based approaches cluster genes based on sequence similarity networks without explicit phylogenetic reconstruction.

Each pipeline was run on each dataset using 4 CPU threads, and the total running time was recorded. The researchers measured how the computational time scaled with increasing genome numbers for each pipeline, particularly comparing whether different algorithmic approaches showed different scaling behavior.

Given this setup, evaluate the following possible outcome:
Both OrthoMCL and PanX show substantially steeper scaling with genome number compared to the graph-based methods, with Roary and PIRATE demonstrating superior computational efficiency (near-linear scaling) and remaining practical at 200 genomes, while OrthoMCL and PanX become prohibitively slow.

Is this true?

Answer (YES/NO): NO